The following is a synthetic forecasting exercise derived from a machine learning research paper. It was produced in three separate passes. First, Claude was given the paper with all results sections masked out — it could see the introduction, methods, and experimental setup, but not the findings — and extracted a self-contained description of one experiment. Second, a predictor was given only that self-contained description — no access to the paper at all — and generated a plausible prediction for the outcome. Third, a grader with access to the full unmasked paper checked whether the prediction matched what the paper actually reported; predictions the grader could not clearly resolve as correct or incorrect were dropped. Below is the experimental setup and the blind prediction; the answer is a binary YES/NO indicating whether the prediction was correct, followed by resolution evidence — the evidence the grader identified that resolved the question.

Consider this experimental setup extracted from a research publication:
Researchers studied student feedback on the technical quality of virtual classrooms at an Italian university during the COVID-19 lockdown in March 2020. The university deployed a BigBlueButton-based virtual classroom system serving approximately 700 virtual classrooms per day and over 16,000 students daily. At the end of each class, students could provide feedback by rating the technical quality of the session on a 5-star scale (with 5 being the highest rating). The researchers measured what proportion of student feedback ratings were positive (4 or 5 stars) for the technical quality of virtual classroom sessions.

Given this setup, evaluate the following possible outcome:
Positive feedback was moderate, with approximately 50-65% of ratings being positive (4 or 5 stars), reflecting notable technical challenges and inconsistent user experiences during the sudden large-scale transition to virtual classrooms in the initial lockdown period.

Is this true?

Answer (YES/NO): NO